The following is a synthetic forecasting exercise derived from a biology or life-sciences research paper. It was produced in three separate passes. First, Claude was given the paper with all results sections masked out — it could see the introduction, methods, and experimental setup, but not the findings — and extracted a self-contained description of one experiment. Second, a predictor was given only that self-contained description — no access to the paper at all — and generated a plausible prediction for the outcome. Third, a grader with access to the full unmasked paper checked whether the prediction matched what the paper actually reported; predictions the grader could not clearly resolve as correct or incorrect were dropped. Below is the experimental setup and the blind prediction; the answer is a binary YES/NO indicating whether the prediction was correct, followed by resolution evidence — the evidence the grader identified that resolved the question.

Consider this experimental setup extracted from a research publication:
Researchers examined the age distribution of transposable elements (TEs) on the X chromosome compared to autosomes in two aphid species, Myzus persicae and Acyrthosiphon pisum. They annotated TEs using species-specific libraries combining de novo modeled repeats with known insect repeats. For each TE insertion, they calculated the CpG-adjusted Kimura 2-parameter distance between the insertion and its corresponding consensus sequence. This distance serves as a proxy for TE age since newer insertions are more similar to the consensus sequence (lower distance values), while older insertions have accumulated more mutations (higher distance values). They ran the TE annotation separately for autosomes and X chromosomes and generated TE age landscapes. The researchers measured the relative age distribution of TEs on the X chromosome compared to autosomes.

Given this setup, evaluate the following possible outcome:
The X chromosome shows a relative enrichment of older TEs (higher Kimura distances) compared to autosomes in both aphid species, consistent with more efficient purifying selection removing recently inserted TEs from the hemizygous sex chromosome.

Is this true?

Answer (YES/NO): NO